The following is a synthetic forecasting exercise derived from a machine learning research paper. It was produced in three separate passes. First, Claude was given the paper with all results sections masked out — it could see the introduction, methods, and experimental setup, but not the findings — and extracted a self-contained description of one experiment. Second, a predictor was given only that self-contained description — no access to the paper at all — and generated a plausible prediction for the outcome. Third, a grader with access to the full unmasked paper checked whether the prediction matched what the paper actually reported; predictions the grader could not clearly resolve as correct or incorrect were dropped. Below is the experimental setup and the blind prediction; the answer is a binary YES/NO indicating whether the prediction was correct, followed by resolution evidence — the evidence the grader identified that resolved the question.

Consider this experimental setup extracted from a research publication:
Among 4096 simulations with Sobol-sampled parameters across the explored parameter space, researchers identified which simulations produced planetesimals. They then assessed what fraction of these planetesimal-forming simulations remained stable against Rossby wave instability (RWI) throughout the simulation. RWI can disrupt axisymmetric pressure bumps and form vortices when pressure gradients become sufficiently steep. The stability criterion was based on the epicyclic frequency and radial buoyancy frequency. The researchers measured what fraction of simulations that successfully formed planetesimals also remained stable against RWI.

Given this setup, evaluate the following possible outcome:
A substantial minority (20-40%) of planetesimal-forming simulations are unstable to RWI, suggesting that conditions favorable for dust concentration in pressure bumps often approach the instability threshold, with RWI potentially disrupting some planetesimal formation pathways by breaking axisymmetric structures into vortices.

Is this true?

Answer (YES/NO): NO